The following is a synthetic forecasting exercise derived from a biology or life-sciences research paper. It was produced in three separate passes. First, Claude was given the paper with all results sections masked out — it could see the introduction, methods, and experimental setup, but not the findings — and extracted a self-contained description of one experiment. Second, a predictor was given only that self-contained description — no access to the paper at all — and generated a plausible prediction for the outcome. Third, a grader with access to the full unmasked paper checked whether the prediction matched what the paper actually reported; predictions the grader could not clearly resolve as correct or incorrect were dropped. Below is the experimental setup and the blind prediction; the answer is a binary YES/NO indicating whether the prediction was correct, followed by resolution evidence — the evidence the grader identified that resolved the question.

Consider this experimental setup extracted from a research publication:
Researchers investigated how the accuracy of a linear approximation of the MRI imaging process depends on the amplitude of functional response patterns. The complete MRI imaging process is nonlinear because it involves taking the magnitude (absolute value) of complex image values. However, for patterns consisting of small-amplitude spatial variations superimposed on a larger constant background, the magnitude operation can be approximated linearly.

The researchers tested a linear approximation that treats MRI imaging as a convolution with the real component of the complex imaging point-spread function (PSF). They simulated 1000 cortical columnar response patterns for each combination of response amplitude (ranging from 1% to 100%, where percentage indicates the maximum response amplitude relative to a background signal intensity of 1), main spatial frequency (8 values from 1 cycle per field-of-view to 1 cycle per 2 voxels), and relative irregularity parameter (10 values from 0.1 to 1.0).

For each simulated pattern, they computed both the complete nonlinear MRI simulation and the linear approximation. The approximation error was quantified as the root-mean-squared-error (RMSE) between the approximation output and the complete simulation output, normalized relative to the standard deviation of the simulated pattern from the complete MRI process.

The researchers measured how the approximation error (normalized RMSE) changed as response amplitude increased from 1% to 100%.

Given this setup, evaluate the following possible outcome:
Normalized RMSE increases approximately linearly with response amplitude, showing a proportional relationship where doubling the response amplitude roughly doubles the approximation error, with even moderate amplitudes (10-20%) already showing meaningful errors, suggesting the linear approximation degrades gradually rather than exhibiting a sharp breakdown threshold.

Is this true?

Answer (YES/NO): NO